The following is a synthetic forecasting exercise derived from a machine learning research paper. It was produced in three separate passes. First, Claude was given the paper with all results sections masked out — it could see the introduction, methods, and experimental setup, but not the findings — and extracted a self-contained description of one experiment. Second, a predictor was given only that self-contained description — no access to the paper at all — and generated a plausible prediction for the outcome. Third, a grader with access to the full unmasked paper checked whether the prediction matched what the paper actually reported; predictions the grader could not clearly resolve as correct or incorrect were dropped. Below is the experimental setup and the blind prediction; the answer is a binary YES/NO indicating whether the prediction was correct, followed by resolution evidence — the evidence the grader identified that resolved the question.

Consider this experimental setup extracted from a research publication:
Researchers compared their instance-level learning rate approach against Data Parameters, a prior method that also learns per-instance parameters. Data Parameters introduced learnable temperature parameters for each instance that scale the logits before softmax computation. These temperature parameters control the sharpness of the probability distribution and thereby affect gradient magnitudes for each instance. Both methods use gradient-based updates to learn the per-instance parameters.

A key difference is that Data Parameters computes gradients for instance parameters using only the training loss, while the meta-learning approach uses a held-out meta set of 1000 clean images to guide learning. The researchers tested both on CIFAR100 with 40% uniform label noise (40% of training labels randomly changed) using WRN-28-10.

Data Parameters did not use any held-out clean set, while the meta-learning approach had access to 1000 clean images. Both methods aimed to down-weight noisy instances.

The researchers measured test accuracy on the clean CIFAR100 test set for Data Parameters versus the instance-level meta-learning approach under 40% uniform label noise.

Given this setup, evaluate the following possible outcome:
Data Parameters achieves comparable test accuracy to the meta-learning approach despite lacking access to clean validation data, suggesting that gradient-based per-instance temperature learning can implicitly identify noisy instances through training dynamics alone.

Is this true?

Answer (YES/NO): YES